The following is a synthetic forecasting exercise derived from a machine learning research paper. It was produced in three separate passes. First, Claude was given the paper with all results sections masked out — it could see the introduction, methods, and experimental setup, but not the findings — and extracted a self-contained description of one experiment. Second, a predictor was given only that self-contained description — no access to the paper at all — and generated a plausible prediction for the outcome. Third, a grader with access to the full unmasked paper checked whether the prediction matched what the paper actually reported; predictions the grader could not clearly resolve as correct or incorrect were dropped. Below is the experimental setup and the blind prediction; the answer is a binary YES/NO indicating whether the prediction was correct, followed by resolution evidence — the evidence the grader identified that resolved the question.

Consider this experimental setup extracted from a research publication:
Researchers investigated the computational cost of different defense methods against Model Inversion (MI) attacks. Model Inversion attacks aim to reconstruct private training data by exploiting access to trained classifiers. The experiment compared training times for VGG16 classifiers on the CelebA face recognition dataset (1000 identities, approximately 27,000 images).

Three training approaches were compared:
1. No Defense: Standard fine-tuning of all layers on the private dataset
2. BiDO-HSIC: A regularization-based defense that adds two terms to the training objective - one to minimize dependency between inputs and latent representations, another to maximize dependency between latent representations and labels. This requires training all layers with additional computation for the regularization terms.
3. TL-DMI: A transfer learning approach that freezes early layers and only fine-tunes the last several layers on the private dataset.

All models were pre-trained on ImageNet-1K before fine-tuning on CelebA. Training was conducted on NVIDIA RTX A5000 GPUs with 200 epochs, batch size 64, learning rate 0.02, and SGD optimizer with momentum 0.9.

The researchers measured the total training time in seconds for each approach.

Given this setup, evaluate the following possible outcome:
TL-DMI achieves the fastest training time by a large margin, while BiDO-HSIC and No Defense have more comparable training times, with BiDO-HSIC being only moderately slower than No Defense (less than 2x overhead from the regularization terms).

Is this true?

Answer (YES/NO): NO